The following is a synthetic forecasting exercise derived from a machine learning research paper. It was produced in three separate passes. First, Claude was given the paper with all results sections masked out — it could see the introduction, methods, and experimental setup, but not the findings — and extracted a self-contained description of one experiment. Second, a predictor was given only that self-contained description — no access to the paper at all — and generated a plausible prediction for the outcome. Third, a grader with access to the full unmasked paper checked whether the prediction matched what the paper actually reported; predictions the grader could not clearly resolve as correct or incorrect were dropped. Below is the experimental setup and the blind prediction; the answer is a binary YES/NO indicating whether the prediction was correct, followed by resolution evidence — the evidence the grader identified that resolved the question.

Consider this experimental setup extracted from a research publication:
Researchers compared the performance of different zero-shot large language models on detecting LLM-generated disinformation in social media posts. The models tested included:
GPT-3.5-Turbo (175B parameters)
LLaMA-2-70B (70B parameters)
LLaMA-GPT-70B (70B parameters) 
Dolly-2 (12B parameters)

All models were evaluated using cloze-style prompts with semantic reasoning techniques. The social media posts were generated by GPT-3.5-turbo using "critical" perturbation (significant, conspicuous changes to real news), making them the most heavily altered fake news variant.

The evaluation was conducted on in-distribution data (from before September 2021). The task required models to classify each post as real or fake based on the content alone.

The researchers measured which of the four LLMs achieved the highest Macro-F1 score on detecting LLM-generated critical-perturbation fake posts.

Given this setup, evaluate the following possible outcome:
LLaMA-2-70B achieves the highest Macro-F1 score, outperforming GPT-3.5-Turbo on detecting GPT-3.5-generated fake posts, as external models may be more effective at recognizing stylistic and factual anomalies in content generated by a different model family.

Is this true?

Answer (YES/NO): NO